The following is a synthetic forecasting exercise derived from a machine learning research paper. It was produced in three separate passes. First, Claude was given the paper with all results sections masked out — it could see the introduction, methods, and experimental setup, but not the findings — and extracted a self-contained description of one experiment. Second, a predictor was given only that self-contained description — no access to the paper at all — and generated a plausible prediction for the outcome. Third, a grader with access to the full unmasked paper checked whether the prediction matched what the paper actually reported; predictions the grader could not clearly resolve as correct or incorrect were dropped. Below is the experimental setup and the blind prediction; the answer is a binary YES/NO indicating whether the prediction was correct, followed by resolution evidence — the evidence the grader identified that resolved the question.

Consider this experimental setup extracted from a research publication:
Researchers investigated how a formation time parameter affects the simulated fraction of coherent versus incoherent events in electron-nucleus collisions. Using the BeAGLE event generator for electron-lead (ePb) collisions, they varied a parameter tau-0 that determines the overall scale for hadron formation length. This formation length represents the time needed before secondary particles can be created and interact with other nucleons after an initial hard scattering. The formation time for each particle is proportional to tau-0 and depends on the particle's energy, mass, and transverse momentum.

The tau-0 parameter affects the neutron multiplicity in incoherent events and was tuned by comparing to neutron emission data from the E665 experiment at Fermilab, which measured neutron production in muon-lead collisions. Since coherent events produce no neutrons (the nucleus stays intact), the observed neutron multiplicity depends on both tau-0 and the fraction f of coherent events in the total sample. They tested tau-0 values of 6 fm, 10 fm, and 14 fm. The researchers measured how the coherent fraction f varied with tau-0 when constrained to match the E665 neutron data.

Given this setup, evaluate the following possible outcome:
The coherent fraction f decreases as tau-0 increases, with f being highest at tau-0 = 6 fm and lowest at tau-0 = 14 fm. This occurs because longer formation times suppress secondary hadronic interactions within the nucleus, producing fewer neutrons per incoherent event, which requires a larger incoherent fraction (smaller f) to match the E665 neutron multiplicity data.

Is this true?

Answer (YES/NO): YES